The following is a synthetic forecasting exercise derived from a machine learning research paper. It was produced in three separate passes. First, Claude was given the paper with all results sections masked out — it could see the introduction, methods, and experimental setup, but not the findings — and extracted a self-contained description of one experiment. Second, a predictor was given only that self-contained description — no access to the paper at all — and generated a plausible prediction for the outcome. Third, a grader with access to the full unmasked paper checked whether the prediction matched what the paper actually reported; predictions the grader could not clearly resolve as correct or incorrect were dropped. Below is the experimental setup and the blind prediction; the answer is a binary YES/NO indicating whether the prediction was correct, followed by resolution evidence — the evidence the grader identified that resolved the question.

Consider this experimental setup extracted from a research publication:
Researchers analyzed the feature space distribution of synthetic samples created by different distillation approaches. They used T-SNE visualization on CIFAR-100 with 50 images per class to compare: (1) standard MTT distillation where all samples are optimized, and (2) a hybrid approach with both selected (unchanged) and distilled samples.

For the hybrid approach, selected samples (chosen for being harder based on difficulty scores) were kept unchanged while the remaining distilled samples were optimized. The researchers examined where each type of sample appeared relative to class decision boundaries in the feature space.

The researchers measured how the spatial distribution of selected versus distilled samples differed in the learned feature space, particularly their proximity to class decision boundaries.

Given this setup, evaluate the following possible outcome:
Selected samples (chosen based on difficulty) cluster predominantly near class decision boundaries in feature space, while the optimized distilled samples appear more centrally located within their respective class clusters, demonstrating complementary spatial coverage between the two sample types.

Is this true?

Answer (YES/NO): YES